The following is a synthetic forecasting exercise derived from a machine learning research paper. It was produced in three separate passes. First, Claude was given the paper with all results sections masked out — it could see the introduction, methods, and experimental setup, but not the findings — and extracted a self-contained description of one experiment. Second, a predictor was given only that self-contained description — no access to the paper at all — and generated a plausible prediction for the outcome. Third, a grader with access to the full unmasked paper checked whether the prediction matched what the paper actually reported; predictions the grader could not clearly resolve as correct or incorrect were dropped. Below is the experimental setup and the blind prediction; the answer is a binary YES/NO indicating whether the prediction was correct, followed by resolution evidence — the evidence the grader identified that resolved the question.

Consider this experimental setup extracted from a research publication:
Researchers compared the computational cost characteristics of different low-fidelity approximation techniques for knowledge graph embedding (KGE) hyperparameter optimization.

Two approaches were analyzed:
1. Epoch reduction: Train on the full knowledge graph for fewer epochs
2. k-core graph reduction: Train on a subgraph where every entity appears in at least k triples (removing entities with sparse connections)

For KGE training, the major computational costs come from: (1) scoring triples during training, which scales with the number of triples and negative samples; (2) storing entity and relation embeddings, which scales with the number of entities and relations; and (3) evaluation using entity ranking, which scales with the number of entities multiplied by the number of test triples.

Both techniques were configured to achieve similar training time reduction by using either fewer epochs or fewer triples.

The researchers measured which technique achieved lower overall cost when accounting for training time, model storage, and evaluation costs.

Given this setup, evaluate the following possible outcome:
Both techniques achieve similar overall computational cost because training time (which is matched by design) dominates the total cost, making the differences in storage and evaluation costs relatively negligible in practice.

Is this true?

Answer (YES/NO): NO